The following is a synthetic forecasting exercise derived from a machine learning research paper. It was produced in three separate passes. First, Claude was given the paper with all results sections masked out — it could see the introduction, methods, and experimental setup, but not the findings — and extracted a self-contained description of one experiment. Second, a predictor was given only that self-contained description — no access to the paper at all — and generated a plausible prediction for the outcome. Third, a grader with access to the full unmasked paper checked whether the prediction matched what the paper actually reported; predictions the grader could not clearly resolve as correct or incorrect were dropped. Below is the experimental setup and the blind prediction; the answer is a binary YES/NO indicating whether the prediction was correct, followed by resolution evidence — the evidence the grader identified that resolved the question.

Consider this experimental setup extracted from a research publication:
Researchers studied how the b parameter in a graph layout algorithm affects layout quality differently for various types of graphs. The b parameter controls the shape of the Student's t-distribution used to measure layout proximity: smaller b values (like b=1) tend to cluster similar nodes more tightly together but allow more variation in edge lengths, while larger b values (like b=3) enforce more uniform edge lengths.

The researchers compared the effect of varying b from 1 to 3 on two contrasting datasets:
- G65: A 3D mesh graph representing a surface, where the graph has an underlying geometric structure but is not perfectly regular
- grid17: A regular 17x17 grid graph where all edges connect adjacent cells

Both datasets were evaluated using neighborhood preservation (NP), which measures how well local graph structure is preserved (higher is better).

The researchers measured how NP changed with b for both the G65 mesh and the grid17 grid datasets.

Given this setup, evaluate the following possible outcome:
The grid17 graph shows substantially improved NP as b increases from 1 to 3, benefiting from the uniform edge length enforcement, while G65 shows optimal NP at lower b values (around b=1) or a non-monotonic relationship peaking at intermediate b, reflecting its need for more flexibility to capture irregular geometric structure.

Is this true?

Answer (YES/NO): YES